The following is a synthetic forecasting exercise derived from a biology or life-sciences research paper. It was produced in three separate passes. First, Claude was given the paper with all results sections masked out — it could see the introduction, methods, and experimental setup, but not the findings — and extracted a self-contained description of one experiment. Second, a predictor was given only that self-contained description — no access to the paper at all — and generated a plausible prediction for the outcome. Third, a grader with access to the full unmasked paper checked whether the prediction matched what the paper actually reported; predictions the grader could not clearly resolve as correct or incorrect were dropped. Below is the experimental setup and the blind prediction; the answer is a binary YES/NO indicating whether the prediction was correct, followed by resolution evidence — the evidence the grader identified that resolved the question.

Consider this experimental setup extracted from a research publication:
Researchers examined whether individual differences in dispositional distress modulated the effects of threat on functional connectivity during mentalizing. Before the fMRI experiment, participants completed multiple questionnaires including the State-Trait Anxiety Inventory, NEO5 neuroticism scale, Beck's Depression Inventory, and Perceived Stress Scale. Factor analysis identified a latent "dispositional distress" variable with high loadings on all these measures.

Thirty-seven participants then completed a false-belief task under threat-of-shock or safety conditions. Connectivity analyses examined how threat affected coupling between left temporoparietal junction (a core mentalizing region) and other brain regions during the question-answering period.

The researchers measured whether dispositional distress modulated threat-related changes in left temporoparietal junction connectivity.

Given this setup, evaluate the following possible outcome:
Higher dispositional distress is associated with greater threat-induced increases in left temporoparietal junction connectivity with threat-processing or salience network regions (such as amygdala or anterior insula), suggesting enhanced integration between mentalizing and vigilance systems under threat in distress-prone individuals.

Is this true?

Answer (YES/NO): NO